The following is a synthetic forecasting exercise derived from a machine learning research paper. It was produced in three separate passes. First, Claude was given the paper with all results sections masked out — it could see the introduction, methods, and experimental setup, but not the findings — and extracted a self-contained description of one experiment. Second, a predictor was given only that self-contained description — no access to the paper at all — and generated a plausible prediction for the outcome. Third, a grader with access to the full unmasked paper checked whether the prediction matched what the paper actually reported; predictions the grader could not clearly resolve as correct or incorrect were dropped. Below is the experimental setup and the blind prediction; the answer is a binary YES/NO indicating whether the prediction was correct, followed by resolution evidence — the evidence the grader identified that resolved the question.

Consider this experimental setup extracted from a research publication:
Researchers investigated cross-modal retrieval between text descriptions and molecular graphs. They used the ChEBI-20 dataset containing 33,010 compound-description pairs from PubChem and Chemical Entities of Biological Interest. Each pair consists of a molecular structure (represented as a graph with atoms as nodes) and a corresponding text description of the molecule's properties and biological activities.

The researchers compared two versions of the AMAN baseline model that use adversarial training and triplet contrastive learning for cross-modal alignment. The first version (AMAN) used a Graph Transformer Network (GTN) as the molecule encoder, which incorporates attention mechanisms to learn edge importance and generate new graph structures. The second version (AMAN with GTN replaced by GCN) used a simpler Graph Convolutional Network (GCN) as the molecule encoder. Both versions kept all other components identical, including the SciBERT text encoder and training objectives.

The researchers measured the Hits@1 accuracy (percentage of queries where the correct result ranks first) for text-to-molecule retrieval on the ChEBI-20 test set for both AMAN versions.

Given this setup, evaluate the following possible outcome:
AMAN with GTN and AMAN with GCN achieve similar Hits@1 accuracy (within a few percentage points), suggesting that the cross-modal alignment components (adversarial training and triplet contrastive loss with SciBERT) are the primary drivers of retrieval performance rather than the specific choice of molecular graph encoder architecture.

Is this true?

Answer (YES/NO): YES